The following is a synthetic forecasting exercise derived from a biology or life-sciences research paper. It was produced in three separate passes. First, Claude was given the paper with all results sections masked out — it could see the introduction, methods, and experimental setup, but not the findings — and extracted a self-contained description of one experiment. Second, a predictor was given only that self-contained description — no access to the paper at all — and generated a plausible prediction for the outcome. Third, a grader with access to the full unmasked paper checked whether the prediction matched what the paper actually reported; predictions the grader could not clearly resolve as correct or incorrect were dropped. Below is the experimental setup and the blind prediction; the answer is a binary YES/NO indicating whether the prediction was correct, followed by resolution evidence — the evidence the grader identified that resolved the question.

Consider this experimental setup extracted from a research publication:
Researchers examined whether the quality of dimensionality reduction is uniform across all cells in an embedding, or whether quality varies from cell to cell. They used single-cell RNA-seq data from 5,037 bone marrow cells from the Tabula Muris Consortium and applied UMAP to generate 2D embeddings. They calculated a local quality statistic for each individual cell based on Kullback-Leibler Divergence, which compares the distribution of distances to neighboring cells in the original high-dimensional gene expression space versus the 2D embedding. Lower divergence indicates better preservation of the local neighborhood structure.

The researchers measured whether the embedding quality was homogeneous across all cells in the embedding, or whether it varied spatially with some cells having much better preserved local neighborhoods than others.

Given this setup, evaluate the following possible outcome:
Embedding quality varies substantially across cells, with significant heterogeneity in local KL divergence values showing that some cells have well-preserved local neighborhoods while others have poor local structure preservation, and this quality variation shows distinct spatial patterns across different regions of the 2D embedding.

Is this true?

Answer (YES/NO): YES